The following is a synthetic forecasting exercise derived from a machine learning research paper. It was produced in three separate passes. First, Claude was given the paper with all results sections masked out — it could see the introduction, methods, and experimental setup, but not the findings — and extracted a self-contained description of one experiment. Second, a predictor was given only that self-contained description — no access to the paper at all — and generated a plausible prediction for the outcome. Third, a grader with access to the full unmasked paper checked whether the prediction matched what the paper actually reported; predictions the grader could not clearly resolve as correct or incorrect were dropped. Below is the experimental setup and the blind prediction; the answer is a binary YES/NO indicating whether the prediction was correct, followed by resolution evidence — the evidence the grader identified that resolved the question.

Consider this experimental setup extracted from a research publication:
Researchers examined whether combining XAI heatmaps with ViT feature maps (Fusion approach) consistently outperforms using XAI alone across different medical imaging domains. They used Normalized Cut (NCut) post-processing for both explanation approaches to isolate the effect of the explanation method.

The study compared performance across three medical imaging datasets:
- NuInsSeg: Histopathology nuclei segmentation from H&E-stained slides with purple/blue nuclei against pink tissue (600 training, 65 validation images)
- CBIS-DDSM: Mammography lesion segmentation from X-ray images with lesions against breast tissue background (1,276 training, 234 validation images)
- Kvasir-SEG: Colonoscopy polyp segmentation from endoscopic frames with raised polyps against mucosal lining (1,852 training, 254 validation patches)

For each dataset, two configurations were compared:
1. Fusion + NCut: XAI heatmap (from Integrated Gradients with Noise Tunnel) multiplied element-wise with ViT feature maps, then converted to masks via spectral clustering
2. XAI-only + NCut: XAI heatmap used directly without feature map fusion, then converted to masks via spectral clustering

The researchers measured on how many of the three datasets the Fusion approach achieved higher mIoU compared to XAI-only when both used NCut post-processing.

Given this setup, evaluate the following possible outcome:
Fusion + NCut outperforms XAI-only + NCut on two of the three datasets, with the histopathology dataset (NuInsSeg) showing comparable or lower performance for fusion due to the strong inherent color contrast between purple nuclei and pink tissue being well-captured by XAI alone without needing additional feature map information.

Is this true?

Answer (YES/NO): NO